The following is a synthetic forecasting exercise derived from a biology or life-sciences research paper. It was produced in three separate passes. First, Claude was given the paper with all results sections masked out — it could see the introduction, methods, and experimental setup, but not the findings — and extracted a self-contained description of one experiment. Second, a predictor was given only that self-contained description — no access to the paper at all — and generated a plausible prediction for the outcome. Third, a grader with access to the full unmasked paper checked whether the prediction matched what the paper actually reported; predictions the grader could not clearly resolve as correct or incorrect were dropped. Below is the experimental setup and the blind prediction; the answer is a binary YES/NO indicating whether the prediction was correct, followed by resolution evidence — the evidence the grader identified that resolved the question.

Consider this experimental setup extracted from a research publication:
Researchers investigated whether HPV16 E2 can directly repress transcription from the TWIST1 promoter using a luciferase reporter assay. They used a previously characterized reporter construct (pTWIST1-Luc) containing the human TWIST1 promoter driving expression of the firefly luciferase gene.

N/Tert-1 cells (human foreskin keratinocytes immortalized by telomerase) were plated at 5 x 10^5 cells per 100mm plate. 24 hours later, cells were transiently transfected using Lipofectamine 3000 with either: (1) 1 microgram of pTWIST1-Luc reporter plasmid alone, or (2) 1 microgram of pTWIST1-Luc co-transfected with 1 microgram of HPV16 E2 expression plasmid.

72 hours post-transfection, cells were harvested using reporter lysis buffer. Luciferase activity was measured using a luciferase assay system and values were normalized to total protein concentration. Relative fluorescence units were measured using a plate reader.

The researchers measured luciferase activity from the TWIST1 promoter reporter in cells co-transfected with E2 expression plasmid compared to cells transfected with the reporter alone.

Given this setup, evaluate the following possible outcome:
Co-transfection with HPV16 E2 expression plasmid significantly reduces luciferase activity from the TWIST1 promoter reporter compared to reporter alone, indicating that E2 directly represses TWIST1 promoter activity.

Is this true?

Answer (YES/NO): YES